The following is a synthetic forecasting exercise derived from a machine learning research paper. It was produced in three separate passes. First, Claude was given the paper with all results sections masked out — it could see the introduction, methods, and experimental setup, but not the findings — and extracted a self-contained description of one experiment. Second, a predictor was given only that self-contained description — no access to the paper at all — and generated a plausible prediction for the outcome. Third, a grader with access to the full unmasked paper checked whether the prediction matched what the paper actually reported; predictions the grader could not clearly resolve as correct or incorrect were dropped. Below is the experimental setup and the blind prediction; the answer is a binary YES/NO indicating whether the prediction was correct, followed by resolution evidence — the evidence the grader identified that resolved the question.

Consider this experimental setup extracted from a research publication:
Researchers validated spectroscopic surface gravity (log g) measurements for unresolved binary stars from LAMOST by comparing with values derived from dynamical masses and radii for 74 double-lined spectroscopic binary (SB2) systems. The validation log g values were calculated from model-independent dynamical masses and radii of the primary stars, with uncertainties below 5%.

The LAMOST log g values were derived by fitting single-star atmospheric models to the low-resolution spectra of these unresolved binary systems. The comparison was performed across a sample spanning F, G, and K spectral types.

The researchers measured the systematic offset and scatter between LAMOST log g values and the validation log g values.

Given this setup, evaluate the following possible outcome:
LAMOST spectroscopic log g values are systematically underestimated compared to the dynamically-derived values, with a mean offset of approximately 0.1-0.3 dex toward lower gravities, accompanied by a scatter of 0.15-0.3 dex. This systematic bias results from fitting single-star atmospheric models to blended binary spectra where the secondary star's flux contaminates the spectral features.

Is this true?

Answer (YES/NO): NO